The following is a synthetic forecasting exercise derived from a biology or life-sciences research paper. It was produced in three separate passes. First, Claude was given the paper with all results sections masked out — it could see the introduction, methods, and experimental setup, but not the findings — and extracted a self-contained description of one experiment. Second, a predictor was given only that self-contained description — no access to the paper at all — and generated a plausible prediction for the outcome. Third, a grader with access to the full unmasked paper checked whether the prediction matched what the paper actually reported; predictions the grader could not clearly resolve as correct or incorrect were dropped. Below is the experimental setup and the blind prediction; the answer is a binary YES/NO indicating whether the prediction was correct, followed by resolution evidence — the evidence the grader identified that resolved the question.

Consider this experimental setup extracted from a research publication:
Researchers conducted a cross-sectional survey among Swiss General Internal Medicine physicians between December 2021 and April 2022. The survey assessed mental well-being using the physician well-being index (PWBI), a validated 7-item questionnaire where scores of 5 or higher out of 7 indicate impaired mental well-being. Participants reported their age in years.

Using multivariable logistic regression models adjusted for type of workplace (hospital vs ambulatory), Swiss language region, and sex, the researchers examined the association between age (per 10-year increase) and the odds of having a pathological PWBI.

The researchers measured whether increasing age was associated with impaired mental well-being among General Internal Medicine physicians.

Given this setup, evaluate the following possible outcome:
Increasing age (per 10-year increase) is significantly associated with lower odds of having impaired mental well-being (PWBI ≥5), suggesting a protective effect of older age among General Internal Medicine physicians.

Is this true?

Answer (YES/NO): NO